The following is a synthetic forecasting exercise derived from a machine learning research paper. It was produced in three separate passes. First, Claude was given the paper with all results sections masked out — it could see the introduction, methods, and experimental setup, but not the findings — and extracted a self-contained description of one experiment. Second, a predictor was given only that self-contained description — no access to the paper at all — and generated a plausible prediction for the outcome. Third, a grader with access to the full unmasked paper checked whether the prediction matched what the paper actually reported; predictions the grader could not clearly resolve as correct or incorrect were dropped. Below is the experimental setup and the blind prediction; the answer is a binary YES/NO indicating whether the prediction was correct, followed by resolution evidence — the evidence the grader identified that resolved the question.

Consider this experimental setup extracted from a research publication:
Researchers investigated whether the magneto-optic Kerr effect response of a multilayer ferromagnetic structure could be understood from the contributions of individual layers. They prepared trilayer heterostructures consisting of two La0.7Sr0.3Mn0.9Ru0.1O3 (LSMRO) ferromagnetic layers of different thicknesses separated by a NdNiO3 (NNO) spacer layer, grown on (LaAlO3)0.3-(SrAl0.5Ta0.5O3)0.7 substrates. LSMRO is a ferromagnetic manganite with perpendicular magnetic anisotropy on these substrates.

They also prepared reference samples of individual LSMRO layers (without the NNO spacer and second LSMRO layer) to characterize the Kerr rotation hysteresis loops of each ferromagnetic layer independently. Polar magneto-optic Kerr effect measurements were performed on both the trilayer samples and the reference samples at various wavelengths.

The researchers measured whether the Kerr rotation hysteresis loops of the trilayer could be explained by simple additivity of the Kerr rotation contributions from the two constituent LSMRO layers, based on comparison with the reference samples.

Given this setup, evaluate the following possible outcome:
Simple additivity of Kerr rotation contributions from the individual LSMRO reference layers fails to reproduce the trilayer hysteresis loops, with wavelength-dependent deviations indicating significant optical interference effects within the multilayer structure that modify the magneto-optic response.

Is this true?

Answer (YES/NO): NO